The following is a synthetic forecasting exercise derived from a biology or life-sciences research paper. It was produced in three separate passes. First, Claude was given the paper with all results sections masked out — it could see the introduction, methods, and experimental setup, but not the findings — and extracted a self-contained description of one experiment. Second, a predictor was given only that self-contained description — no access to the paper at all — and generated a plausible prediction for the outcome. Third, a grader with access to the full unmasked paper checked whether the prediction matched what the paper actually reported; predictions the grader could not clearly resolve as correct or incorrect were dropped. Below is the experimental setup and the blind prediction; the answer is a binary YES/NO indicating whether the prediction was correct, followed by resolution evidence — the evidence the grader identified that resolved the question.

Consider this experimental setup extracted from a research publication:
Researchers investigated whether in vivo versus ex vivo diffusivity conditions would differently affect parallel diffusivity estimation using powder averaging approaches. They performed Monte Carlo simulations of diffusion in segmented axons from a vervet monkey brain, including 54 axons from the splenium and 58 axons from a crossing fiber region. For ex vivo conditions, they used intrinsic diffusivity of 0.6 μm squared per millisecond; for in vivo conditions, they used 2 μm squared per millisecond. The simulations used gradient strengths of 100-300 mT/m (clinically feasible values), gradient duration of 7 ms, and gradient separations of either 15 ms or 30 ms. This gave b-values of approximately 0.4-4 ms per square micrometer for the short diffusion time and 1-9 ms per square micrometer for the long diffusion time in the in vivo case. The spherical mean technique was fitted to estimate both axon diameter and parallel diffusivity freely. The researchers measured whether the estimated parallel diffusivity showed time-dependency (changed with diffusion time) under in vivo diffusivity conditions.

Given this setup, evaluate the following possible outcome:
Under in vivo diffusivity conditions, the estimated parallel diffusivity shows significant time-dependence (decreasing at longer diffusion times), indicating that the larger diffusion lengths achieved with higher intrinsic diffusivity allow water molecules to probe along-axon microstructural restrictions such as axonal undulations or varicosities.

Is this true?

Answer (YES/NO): YES